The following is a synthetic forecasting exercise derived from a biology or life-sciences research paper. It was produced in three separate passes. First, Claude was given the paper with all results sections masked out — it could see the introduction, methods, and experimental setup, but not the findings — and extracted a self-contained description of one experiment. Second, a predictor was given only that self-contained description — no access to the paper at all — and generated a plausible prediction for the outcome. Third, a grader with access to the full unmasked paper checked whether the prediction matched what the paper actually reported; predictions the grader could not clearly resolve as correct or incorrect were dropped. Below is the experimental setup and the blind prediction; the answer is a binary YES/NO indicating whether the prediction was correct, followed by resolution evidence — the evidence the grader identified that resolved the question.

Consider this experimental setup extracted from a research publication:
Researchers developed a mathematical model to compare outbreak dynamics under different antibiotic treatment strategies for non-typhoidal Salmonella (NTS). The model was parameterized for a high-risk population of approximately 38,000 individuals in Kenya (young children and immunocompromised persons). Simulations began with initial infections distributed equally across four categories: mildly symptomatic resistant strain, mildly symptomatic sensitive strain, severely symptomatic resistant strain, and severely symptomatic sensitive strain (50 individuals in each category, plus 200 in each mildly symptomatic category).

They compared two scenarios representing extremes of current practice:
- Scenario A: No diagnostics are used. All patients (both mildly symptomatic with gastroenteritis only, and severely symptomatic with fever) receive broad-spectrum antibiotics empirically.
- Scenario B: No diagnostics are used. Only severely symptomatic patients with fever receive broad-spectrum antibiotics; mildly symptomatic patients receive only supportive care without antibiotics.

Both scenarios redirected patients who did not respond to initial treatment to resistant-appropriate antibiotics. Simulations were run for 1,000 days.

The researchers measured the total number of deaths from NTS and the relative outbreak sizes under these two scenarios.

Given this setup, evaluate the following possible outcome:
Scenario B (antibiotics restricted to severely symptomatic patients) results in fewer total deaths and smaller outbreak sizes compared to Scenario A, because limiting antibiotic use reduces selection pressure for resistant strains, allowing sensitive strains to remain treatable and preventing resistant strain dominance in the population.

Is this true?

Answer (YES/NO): NO